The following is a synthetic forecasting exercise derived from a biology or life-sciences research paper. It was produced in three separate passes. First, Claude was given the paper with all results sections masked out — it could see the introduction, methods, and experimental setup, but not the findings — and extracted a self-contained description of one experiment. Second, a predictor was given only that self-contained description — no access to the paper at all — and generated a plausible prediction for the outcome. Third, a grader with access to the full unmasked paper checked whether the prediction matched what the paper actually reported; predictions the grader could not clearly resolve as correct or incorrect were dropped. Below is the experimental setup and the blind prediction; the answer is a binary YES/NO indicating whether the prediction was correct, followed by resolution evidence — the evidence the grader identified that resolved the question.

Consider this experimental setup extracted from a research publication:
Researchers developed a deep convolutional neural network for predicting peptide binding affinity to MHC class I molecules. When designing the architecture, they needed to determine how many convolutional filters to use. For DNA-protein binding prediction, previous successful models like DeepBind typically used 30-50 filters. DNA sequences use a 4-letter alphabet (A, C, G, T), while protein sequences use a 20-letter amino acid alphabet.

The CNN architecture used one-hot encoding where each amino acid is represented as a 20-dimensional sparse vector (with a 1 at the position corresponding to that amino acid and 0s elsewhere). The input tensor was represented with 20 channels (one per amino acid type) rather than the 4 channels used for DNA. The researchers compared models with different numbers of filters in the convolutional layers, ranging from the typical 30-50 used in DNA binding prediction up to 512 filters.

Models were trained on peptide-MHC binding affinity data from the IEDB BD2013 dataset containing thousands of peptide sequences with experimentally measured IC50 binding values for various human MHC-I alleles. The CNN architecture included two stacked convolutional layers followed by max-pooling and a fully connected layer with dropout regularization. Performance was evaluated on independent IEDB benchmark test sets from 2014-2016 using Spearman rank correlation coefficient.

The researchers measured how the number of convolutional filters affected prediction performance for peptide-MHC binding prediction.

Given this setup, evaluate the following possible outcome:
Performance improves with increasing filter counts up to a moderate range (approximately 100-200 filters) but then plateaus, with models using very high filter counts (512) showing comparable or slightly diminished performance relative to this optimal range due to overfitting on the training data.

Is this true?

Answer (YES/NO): NO